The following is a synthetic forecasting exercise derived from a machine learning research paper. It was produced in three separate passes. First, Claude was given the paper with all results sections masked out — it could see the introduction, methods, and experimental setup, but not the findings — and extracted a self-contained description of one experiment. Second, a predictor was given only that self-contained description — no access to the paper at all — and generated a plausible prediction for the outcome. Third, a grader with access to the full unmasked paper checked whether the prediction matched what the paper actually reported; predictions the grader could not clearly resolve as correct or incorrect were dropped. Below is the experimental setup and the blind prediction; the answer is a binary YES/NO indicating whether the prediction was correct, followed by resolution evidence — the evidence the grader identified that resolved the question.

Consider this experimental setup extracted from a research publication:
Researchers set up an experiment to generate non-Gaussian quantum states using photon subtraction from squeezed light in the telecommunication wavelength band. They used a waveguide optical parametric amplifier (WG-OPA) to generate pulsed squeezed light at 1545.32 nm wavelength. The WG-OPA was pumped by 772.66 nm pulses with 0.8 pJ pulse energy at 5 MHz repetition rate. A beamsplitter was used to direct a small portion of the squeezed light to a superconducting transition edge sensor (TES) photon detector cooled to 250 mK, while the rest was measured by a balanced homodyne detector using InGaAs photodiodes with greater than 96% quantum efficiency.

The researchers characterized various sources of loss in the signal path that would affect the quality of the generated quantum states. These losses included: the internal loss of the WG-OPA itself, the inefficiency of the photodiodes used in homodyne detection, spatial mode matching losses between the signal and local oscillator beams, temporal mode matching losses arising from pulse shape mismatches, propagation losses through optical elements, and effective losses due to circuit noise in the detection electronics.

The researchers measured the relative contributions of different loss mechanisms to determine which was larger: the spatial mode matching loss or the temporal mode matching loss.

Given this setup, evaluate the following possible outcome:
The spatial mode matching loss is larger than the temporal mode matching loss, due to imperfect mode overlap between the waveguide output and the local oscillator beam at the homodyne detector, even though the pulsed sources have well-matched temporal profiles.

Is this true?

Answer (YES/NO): NO